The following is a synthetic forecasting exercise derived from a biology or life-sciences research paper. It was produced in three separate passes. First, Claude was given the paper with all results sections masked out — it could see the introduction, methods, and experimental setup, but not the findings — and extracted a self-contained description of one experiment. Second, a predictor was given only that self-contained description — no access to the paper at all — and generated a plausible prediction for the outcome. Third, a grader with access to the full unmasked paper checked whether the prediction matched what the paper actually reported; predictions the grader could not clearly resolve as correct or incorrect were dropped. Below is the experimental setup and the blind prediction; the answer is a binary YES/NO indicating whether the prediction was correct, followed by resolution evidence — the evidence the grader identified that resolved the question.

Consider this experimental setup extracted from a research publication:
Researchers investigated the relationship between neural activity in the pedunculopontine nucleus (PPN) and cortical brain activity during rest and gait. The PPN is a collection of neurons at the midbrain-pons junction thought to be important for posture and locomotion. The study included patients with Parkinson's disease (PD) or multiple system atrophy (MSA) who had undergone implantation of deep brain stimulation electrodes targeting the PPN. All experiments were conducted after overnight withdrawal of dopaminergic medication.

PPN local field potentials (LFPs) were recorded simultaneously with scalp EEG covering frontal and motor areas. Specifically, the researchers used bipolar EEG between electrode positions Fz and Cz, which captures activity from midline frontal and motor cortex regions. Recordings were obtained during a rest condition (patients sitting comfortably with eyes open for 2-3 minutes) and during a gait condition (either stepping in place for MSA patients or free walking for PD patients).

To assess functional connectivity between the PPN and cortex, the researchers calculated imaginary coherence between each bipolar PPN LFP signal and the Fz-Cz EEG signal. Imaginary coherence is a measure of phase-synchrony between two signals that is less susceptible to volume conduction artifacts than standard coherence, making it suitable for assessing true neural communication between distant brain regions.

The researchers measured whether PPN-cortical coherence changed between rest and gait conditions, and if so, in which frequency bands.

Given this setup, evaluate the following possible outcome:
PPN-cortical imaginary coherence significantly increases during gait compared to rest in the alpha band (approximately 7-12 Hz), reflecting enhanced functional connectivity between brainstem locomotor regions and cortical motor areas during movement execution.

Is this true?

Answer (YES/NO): NO